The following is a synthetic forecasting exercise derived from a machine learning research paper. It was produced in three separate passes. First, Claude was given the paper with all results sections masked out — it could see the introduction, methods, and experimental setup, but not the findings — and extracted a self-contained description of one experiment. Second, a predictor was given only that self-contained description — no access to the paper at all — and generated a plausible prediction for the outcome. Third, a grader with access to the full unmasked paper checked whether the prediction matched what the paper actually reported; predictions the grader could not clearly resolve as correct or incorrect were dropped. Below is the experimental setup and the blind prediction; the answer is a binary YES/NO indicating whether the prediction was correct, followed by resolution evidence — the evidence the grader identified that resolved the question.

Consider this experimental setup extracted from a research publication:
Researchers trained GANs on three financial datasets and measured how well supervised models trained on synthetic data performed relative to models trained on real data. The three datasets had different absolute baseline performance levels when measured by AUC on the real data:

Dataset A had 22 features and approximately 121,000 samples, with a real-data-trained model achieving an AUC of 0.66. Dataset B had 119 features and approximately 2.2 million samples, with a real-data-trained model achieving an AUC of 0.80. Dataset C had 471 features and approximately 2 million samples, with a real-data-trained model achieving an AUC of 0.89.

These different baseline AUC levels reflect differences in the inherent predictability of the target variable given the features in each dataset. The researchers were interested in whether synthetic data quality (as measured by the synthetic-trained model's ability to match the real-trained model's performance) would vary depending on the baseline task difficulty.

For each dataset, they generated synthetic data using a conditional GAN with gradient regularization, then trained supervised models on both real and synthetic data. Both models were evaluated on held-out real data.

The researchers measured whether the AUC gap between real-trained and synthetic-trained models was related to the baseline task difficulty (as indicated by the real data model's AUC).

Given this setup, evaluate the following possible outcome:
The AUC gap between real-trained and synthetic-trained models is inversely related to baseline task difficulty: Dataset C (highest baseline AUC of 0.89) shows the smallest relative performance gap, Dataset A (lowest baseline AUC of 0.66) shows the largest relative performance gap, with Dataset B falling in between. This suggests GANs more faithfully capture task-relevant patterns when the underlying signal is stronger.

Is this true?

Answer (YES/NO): NO